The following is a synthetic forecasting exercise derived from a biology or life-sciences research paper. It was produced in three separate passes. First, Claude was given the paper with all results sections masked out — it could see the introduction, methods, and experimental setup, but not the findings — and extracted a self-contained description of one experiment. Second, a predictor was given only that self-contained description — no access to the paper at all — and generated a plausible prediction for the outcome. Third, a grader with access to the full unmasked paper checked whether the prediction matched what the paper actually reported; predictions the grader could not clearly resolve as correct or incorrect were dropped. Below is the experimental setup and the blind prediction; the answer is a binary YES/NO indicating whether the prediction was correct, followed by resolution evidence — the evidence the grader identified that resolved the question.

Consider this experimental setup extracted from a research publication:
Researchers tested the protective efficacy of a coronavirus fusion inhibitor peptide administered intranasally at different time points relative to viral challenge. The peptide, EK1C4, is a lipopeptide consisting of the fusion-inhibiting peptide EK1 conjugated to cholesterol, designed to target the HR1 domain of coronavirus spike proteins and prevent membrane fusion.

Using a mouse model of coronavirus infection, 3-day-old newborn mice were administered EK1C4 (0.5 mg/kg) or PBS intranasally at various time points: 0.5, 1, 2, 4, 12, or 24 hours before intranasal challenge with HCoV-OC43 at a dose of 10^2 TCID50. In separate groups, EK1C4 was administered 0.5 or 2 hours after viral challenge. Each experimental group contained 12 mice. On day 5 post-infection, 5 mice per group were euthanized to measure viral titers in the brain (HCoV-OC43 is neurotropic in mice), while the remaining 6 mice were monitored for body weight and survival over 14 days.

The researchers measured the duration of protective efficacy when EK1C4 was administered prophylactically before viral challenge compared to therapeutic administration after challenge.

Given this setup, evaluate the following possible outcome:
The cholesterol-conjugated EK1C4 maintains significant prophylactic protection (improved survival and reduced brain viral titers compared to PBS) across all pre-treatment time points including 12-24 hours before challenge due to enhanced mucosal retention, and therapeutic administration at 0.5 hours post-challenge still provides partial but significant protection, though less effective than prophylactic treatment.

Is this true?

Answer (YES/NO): NO